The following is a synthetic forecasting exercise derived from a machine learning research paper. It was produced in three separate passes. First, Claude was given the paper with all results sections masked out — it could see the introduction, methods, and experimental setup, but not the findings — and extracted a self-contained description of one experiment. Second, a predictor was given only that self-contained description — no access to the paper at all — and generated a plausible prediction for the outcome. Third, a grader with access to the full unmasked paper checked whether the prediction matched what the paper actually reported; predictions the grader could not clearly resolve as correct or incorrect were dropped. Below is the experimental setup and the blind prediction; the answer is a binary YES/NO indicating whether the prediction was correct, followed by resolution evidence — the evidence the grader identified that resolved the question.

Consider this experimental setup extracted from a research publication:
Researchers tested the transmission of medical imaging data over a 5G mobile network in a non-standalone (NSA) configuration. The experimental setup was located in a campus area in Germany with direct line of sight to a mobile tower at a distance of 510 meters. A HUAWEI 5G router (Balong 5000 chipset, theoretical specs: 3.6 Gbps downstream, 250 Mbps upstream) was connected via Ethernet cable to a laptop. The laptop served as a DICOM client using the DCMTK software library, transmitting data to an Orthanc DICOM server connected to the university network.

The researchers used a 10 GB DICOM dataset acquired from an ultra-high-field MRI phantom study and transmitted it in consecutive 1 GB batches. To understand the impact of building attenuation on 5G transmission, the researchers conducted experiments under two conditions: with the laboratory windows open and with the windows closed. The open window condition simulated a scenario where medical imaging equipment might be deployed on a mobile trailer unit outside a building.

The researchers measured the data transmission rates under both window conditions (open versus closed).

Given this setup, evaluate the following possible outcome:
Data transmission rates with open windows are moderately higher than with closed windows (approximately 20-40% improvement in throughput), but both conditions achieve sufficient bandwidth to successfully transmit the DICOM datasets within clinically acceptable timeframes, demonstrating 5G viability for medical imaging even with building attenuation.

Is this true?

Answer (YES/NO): NO